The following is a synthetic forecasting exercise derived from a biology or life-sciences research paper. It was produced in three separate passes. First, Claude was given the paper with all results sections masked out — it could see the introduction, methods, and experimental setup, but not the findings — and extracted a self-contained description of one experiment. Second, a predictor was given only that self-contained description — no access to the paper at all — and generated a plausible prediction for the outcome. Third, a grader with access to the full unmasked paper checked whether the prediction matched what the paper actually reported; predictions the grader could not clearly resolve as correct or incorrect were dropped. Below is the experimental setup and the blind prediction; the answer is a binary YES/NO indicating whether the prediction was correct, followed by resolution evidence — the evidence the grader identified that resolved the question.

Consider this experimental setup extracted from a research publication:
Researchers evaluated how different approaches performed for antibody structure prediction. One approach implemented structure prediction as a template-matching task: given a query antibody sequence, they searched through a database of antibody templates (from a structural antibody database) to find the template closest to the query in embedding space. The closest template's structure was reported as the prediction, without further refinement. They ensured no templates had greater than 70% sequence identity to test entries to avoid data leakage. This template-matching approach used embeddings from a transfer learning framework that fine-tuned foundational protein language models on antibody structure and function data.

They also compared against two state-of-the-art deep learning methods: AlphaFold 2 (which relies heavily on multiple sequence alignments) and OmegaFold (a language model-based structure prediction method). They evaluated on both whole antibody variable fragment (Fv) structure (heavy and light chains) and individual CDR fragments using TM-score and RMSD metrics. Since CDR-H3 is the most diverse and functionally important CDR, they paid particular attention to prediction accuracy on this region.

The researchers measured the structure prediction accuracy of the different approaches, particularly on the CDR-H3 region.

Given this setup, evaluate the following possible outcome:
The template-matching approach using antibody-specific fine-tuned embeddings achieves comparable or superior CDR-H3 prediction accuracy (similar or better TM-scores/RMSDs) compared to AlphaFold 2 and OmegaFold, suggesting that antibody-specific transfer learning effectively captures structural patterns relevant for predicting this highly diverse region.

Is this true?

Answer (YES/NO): YES